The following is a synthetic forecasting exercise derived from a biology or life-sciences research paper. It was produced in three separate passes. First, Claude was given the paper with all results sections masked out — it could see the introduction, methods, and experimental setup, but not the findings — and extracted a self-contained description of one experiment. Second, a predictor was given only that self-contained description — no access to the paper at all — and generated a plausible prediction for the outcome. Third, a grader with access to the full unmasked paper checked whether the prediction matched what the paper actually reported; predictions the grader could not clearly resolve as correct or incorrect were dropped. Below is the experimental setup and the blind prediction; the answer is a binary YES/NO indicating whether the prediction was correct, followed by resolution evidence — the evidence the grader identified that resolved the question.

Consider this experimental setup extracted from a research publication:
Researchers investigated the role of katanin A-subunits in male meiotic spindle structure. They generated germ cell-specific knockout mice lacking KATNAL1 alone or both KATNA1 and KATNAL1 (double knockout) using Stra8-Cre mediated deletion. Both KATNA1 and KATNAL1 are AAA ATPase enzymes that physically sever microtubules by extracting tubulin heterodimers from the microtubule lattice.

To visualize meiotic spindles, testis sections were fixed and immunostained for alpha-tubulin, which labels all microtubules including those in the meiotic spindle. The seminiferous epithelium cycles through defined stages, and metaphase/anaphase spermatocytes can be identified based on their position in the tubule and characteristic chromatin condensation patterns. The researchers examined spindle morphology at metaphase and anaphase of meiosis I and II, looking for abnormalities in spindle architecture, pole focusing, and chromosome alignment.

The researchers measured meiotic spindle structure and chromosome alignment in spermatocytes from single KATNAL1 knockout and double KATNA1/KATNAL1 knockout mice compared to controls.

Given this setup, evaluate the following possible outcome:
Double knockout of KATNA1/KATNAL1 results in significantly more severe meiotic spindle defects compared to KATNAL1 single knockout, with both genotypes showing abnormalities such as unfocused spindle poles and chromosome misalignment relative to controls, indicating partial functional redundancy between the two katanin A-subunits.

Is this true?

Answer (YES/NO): NO